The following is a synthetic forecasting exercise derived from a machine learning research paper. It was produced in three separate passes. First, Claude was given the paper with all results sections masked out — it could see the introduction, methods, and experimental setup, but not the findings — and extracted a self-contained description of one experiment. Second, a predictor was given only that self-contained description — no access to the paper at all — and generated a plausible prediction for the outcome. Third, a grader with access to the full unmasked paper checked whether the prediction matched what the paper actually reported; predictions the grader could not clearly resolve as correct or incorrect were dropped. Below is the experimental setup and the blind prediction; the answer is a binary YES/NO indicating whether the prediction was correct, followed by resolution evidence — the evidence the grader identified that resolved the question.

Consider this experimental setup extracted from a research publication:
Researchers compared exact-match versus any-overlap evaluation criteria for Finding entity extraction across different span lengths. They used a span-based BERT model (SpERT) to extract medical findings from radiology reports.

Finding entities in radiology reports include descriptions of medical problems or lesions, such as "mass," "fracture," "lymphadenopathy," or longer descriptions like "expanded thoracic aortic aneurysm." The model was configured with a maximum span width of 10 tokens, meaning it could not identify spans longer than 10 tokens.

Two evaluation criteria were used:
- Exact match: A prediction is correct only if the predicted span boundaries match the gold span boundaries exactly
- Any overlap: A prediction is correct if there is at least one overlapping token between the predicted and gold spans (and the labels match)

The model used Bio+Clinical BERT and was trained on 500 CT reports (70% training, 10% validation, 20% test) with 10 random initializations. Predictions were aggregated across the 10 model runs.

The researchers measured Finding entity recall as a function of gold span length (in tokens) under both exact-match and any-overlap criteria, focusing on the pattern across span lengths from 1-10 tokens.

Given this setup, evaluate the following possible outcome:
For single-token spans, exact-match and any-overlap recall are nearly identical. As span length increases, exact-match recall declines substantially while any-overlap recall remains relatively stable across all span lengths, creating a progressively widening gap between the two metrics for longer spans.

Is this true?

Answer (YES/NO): YES